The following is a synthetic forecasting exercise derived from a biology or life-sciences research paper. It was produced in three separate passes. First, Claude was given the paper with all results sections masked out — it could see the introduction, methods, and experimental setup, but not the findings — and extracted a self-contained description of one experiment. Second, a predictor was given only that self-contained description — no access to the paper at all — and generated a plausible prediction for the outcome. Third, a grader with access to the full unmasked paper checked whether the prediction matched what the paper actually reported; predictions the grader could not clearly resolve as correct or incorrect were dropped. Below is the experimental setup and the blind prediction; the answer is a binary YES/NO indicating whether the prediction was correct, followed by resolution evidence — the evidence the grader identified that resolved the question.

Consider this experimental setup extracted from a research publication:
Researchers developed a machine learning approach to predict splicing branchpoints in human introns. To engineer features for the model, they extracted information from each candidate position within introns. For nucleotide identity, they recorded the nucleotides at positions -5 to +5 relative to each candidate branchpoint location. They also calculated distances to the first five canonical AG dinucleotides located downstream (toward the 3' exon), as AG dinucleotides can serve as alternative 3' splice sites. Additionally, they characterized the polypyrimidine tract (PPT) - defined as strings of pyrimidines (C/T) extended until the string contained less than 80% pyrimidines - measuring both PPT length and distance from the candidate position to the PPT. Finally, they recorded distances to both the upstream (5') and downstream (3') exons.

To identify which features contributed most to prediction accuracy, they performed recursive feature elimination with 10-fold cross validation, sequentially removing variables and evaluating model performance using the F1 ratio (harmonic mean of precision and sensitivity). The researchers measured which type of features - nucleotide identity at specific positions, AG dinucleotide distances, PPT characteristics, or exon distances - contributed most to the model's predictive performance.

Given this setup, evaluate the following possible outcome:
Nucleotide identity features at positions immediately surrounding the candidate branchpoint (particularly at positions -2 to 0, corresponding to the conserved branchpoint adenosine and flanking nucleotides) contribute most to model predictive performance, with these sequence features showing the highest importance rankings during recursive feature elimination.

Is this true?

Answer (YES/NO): YES